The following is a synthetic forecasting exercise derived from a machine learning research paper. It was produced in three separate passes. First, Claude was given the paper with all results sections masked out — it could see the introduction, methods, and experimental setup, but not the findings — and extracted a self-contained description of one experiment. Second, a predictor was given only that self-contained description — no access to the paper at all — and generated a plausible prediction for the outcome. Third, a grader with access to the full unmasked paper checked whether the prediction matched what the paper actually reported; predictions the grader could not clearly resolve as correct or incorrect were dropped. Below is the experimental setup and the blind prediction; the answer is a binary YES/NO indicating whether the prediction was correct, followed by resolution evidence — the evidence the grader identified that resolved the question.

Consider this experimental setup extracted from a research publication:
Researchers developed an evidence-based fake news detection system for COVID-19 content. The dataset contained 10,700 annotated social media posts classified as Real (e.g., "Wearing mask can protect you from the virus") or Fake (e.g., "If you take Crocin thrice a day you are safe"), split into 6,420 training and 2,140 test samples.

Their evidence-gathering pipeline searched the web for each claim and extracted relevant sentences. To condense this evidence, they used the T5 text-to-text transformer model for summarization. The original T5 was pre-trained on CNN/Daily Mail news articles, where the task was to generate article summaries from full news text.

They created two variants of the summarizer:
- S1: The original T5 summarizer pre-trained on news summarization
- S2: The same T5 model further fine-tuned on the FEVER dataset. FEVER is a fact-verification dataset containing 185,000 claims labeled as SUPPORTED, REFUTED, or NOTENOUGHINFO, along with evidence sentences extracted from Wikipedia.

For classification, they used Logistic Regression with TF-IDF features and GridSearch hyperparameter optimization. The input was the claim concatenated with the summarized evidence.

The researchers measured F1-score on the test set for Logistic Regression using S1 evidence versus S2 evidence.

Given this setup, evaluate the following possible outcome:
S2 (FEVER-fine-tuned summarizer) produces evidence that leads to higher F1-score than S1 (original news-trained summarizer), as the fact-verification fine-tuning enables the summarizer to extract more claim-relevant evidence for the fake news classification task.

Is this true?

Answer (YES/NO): YES